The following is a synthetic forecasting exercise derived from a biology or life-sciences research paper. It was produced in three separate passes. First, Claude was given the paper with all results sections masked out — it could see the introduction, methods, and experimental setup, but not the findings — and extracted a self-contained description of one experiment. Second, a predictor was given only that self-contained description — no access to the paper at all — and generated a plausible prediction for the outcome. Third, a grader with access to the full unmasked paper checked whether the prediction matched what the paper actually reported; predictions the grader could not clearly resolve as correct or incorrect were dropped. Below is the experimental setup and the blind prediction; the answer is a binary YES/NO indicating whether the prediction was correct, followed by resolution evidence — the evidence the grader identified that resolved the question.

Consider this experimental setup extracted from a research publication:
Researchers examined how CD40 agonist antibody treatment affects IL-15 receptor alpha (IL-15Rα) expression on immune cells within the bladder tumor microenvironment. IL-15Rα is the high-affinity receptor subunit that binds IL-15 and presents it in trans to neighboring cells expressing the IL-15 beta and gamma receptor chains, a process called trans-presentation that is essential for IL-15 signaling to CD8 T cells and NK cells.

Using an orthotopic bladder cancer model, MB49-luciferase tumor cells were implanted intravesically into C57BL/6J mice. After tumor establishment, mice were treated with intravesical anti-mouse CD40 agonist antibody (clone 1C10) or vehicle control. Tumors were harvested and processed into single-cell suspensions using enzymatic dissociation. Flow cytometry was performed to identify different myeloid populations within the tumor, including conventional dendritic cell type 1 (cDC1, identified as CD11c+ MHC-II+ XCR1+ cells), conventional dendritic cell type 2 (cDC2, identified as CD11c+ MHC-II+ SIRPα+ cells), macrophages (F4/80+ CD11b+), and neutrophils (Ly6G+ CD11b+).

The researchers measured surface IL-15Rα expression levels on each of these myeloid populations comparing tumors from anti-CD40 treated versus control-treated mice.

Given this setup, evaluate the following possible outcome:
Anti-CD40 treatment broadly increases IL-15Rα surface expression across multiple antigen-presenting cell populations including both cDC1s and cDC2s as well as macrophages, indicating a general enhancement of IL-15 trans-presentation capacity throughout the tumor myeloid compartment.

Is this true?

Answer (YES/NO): YES